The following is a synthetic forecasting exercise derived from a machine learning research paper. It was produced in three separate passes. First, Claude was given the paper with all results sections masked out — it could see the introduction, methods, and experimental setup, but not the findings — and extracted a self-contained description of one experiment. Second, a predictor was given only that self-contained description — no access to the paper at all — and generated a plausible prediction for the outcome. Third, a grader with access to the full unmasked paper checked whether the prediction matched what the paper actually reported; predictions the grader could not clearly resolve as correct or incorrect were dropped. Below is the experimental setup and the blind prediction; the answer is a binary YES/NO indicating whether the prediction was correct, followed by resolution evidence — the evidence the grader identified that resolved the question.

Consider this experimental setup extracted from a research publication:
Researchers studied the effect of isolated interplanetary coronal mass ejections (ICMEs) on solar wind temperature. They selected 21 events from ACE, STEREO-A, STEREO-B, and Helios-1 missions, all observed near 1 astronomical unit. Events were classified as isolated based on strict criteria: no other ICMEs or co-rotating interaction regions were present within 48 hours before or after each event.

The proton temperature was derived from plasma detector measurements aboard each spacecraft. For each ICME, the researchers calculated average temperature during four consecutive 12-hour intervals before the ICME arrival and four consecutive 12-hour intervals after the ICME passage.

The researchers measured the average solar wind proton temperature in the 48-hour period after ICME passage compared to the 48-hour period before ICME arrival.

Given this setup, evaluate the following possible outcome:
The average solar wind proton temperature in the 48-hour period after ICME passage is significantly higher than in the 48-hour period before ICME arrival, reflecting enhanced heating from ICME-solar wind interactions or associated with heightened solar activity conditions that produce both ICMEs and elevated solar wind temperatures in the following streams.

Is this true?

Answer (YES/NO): YES